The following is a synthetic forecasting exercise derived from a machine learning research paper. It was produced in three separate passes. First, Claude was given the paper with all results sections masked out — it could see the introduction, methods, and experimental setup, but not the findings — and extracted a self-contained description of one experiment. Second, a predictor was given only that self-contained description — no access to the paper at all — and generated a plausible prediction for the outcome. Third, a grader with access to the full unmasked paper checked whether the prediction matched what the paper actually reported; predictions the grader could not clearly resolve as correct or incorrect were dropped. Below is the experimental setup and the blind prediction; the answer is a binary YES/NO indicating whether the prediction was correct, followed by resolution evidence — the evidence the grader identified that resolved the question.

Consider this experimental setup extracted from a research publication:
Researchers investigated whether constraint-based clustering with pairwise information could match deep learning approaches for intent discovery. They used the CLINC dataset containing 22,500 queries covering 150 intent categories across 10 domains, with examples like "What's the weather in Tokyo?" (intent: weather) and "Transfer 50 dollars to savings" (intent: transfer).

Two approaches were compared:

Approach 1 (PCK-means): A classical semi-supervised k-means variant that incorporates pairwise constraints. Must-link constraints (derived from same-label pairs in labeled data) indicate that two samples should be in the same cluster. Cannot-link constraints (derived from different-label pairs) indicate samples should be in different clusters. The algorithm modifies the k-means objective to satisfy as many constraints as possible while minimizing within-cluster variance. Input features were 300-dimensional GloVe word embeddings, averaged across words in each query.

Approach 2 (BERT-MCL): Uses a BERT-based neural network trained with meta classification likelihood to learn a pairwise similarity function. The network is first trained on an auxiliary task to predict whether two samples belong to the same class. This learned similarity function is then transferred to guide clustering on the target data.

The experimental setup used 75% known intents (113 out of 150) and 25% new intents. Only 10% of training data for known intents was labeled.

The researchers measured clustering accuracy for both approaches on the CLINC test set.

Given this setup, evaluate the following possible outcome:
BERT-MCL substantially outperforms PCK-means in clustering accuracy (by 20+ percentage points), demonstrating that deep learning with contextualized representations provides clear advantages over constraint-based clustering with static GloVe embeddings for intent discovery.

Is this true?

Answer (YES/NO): NO